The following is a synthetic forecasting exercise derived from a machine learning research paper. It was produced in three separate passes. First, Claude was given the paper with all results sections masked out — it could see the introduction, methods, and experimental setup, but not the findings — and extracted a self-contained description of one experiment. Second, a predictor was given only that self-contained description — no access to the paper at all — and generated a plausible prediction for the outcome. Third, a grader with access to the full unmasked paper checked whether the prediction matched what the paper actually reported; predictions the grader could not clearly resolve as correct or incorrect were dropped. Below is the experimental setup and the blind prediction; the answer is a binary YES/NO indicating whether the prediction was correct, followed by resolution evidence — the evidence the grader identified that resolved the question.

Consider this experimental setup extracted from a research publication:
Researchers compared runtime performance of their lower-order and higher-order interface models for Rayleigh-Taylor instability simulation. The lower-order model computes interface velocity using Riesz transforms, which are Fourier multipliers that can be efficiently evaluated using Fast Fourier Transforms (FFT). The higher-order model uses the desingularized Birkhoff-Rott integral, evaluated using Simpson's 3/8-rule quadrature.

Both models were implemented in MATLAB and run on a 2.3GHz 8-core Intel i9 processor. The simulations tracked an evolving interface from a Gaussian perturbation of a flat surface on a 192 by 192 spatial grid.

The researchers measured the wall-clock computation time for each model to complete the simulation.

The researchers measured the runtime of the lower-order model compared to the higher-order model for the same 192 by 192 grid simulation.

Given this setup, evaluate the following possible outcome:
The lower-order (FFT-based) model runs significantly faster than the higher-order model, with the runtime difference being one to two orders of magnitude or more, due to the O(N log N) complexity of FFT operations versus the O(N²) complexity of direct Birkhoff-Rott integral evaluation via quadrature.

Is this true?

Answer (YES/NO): YES